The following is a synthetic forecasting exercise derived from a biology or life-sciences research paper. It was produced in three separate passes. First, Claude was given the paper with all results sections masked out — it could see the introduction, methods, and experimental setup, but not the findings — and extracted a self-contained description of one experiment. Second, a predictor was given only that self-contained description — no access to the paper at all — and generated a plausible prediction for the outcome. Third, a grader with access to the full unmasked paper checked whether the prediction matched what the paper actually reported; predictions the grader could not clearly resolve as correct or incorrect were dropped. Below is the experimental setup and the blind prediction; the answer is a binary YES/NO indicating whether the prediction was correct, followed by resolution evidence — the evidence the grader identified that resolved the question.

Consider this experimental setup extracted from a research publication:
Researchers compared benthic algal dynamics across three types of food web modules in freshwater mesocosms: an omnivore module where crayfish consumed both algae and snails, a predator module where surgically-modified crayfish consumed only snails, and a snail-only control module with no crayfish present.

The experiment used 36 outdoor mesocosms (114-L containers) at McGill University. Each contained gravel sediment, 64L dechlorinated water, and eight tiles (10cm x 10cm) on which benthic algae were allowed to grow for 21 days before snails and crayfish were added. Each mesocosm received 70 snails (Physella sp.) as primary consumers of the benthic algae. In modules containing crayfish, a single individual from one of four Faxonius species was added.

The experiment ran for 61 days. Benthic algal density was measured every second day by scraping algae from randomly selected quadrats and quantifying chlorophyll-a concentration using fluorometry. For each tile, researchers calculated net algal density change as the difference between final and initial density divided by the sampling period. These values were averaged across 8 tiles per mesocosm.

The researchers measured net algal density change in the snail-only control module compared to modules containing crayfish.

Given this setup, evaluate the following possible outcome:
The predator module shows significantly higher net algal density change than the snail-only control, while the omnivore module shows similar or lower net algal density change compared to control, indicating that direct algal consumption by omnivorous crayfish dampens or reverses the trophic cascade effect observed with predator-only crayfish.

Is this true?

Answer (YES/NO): NO